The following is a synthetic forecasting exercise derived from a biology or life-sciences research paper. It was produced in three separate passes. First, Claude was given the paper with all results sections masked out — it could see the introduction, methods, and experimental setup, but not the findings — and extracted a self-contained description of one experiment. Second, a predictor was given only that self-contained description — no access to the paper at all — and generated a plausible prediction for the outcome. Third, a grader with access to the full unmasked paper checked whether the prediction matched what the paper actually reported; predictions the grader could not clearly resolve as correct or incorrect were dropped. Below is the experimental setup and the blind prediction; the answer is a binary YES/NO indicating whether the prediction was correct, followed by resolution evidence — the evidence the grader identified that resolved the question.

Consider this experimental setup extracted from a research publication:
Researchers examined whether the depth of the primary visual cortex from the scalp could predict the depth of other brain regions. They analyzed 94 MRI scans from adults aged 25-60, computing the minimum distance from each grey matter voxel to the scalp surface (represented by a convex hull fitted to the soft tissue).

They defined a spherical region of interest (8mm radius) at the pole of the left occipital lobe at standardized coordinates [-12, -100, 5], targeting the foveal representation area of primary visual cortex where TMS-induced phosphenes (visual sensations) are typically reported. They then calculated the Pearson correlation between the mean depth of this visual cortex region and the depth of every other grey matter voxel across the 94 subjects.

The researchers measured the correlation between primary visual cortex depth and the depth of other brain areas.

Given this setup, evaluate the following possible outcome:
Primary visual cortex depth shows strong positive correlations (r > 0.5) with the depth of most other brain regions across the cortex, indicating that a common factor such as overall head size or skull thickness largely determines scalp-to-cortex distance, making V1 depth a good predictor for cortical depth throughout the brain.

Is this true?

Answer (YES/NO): NO